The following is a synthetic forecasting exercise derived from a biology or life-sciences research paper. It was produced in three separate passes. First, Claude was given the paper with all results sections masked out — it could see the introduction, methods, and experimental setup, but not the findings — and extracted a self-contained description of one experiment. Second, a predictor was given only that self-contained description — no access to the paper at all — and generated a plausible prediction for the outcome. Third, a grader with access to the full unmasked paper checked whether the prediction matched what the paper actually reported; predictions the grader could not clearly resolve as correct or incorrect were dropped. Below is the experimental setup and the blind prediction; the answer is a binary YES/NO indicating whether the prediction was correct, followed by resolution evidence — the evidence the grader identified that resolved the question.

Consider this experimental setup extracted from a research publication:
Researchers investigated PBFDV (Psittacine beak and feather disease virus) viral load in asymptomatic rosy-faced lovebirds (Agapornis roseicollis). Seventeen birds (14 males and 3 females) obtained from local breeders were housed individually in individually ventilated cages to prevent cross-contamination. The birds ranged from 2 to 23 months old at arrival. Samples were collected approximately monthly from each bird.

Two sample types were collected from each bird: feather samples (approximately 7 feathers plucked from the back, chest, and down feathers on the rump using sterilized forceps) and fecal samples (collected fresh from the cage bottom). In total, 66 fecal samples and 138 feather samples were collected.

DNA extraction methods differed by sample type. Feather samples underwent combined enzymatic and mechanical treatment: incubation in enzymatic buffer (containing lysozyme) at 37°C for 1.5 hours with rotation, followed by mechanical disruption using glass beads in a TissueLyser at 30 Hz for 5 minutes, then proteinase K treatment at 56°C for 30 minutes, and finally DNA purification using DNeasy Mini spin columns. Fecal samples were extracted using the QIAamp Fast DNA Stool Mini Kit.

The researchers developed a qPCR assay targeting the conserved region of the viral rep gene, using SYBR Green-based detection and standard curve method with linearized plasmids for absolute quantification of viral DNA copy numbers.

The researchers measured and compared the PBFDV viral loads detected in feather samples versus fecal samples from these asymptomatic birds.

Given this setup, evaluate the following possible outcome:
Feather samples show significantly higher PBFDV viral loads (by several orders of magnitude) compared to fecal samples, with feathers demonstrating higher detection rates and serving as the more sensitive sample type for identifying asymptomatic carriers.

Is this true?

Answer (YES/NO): NO